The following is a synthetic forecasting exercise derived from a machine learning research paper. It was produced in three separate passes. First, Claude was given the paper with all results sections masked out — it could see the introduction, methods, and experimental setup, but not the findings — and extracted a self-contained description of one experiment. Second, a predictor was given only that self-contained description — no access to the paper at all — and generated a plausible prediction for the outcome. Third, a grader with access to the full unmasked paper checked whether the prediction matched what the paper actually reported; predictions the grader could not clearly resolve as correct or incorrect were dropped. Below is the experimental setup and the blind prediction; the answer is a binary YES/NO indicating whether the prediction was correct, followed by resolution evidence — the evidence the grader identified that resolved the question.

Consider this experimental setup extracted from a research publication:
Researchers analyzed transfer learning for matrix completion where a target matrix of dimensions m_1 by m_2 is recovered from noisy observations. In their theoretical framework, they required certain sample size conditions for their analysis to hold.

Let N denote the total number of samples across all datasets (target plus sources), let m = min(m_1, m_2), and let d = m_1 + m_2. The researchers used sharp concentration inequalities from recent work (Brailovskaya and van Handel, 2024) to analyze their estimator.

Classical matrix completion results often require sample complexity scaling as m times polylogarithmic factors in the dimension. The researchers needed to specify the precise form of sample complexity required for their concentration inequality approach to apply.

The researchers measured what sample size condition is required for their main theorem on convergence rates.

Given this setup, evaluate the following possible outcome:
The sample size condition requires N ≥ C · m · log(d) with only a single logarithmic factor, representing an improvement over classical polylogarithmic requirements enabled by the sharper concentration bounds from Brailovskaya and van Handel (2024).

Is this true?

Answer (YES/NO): NO